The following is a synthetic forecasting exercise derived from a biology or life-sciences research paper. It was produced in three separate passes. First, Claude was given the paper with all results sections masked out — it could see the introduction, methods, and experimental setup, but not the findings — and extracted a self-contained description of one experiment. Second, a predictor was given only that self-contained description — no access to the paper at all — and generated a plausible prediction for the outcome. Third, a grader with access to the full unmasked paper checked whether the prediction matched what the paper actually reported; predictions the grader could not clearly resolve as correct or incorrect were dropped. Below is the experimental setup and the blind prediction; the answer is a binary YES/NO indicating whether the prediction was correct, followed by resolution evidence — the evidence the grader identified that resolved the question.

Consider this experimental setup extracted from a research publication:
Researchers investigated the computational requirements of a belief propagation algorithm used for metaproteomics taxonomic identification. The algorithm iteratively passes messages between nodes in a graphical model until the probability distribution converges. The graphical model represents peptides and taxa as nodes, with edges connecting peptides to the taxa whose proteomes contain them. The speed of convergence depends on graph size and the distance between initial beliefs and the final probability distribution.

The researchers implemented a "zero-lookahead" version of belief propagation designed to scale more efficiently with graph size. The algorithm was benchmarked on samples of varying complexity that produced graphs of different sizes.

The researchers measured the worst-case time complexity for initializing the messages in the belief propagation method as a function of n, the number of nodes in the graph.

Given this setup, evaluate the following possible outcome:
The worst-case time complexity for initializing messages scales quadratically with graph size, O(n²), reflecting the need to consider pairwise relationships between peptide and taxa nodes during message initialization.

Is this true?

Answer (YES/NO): YES